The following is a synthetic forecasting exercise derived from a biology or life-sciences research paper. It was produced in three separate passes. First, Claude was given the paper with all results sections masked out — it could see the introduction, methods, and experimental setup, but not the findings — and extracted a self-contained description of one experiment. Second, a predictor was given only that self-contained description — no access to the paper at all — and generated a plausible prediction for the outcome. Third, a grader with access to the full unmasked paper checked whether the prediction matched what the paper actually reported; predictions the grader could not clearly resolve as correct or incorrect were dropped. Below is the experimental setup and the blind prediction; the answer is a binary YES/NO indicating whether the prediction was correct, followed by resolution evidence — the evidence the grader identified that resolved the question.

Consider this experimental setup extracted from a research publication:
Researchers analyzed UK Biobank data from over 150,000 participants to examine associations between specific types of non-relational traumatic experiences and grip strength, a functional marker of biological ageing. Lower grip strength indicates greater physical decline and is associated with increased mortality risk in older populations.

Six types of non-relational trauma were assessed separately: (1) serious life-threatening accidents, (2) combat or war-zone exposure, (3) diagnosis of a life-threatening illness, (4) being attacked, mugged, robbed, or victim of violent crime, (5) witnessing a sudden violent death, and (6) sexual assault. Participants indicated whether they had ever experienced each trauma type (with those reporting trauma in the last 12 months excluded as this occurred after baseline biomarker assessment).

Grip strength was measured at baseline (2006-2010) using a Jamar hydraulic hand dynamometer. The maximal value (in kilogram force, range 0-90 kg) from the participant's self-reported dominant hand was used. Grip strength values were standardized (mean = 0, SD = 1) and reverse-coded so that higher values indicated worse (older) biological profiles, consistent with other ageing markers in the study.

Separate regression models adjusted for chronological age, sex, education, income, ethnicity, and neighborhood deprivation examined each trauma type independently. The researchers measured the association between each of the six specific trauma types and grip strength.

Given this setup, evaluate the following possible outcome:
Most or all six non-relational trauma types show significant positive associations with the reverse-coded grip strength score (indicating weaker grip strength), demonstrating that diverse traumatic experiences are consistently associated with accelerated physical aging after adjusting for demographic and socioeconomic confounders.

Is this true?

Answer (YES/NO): NO